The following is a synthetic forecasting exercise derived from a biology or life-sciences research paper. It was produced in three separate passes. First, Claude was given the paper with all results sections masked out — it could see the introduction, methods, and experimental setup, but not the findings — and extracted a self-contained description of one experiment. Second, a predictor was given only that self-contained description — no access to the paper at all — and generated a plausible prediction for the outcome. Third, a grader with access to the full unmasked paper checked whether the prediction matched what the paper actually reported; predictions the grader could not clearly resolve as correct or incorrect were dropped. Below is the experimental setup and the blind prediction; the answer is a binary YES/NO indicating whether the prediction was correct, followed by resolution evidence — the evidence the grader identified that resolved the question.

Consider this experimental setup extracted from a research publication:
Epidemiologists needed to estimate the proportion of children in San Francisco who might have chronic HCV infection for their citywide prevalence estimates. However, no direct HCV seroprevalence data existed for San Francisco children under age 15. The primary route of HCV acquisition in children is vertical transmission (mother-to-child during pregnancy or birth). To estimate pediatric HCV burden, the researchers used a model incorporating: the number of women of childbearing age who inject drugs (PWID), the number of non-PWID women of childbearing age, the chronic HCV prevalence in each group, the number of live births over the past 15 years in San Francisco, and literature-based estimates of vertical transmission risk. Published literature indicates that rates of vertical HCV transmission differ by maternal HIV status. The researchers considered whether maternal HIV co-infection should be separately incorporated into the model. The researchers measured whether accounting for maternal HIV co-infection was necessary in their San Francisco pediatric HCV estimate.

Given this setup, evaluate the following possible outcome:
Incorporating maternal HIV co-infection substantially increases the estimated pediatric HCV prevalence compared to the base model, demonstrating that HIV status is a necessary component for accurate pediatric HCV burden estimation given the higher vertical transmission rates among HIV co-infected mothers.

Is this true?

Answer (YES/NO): NO